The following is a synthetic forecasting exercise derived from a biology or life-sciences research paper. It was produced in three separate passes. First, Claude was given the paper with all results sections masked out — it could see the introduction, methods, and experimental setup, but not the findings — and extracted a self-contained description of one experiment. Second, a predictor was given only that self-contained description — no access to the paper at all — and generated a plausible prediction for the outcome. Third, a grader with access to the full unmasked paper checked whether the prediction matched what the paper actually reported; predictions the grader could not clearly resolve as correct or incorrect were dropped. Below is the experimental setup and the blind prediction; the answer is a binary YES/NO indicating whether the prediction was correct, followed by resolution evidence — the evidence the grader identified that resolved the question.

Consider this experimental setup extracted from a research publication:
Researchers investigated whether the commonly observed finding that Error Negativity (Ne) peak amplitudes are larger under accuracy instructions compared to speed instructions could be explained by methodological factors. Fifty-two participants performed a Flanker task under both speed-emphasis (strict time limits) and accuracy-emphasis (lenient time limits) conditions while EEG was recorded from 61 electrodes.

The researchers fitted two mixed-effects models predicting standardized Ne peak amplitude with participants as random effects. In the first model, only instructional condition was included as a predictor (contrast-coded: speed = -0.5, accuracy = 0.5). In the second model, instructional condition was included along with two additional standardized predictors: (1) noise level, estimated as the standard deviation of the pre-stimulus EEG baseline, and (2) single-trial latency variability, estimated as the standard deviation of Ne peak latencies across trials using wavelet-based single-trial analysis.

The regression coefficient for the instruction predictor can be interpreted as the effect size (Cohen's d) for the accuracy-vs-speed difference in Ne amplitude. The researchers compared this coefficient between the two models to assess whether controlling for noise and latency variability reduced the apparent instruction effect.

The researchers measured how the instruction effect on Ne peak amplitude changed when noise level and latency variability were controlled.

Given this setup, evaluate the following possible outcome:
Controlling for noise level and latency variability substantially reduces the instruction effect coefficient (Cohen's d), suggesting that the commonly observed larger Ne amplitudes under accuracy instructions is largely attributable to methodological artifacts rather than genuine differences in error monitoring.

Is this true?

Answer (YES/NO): YES